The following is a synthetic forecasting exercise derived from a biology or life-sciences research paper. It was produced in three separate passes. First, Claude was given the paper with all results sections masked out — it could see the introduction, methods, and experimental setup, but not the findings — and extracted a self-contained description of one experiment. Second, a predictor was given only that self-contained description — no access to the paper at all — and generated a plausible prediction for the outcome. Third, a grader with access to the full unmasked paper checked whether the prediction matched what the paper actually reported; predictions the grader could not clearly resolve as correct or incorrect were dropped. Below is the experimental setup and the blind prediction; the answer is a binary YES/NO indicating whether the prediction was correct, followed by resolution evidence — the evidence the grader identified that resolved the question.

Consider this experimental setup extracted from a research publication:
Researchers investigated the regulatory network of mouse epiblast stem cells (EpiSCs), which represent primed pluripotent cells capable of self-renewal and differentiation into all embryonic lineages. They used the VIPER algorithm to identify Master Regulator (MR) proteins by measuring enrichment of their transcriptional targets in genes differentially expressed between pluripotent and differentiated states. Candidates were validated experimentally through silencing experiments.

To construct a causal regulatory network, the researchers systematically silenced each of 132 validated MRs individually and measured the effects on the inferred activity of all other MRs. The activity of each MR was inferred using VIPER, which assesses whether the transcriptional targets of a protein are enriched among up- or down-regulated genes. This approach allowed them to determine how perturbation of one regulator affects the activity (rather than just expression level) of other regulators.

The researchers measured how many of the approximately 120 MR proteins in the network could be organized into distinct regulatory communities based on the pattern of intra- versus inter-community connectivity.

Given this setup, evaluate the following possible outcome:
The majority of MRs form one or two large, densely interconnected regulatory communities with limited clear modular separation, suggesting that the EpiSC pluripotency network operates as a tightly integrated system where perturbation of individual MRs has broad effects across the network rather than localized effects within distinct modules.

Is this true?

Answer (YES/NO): NO